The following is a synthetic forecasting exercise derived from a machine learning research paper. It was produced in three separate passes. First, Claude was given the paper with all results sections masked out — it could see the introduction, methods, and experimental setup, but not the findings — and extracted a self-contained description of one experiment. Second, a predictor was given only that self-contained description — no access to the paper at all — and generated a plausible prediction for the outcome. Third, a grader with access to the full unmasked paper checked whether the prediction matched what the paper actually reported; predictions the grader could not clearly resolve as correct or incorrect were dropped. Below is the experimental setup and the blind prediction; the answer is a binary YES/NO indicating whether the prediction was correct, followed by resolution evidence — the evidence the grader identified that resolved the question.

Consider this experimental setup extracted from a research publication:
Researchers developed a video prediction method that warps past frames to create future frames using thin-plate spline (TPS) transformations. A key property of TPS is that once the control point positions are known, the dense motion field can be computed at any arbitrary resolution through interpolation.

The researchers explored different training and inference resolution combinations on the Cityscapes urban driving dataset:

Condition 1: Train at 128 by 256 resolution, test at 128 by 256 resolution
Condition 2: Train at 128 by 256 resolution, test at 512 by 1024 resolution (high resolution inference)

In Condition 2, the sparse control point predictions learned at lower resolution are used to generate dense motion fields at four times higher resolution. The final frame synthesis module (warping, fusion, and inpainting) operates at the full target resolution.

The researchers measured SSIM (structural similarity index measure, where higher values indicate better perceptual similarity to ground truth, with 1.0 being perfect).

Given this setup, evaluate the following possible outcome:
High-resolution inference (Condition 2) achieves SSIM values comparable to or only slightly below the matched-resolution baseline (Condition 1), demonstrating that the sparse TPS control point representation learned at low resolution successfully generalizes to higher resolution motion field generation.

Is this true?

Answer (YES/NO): NO